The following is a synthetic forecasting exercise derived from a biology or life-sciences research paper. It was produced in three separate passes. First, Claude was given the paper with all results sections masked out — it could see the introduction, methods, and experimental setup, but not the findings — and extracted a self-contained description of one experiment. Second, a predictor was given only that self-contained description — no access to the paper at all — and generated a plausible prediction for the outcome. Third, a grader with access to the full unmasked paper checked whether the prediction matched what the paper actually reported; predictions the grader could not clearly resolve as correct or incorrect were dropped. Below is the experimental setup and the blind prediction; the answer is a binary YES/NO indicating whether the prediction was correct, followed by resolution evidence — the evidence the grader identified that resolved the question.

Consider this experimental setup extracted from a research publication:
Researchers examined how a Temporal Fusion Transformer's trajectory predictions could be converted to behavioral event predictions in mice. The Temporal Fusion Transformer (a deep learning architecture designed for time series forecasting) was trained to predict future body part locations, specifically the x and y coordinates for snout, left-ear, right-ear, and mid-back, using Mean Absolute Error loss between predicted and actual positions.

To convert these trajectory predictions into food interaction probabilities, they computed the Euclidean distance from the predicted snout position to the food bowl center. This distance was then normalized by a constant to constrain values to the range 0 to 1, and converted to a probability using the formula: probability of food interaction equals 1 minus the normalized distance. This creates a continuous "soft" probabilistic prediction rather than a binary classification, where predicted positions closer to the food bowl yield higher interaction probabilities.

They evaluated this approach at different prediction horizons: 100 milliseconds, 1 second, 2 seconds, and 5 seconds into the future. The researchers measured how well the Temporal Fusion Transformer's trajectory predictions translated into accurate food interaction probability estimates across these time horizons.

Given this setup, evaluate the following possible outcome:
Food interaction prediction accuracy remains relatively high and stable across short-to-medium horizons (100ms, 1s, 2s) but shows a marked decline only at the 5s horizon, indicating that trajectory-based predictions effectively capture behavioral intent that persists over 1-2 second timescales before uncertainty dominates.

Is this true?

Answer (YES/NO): NO